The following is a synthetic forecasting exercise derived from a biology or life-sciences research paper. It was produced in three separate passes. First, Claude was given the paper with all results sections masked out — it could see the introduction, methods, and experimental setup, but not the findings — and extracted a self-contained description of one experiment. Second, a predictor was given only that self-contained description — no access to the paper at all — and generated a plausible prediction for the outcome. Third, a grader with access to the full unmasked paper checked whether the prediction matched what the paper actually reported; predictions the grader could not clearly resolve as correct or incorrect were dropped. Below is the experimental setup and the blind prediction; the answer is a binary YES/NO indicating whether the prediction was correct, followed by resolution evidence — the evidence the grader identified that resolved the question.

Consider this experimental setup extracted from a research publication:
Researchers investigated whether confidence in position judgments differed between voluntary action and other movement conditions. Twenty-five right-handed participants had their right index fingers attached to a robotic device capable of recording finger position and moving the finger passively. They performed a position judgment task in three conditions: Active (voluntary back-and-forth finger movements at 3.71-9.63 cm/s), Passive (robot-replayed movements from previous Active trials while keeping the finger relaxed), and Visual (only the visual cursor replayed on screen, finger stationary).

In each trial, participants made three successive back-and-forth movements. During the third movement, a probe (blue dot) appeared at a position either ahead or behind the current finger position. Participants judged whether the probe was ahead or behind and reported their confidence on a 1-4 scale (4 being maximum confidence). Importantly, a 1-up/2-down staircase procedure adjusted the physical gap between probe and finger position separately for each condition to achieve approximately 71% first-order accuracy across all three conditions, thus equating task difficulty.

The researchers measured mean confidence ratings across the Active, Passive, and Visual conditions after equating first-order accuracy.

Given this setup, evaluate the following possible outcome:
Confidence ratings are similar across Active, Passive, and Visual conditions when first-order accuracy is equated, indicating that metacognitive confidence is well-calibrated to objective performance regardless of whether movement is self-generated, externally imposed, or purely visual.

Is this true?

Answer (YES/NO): NO